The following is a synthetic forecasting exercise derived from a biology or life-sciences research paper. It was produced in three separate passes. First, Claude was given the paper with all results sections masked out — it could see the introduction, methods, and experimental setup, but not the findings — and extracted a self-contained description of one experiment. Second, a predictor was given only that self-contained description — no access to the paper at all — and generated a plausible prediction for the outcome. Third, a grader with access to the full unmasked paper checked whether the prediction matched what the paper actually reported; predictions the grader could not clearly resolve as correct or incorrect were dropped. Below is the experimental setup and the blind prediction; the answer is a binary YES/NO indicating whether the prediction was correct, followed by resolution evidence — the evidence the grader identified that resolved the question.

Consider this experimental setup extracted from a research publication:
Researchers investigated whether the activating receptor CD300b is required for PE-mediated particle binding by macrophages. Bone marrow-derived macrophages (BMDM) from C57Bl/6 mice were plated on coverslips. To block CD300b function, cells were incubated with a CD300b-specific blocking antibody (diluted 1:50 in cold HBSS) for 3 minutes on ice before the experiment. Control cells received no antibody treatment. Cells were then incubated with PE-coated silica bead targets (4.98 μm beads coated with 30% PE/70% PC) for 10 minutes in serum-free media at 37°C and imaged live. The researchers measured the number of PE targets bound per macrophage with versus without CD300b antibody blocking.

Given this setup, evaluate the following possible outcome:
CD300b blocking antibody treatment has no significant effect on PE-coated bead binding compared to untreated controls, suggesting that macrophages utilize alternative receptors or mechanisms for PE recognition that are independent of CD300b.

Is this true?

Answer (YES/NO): NO